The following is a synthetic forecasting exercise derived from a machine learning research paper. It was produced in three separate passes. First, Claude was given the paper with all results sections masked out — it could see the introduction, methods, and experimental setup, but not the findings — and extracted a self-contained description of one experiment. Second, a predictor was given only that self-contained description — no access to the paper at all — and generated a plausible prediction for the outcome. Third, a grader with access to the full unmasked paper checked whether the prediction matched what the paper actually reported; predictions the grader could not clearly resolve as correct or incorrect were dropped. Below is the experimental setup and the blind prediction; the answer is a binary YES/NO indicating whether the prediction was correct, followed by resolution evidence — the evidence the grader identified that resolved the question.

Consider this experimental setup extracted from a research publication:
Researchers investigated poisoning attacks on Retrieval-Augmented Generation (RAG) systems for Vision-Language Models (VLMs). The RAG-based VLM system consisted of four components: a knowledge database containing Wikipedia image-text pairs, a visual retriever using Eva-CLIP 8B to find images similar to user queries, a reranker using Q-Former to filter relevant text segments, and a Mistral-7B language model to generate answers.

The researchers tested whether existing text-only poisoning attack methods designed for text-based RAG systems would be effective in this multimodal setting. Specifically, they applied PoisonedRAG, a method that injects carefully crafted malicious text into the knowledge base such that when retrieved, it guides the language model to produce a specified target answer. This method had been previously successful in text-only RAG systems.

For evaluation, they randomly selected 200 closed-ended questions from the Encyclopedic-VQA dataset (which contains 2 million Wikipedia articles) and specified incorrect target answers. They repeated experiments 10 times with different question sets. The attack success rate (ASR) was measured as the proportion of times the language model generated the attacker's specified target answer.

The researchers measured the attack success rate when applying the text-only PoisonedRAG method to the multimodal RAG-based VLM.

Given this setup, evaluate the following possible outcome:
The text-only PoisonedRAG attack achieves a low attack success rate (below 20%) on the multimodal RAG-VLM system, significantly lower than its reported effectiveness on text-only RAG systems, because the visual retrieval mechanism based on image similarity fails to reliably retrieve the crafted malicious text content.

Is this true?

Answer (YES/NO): YES